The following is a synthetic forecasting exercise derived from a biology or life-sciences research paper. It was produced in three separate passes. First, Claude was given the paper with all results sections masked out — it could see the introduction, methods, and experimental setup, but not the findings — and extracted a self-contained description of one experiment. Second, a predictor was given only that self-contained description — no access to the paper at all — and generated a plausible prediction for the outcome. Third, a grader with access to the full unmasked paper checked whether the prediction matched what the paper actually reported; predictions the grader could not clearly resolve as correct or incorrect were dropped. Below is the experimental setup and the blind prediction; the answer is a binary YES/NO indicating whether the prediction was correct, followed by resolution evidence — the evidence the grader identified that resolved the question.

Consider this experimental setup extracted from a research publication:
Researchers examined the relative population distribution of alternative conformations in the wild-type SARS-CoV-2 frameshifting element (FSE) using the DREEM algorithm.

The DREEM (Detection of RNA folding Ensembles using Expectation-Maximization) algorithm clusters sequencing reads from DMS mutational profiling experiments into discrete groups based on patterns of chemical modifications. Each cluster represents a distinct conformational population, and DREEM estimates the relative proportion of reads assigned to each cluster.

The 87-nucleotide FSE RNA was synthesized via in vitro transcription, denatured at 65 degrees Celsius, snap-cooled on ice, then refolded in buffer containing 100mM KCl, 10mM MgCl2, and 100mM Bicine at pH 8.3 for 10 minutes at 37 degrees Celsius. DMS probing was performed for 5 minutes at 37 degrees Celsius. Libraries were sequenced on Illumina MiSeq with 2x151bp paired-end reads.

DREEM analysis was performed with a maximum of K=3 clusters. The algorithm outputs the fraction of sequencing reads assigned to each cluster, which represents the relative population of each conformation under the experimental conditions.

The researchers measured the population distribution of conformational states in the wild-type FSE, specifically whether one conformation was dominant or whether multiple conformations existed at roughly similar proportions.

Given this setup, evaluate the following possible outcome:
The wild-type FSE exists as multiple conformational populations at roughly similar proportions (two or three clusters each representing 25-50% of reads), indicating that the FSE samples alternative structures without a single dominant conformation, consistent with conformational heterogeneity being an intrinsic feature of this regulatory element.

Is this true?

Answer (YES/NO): NO